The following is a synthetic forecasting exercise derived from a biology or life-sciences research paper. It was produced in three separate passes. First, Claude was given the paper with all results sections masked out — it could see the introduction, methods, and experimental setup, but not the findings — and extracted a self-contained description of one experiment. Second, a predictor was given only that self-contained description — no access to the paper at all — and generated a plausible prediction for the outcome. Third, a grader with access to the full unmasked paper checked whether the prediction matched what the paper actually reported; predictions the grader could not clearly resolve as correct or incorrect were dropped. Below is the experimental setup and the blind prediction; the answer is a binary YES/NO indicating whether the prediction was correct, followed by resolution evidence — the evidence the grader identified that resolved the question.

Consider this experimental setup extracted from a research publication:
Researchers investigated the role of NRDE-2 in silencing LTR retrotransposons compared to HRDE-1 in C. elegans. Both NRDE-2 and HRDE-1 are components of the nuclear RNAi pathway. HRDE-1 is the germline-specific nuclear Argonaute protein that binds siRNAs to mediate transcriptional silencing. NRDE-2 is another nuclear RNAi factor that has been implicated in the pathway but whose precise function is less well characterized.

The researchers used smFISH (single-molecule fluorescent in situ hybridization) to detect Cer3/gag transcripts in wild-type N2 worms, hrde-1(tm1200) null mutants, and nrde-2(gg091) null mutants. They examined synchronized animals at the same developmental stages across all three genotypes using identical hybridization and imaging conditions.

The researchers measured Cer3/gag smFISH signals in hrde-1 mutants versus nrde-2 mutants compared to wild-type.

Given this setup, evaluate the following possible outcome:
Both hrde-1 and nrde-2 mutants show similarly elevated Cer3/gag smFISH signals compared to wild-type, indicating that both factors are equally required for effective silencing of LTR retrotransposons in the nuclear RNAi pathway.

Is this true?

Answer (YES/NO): YES